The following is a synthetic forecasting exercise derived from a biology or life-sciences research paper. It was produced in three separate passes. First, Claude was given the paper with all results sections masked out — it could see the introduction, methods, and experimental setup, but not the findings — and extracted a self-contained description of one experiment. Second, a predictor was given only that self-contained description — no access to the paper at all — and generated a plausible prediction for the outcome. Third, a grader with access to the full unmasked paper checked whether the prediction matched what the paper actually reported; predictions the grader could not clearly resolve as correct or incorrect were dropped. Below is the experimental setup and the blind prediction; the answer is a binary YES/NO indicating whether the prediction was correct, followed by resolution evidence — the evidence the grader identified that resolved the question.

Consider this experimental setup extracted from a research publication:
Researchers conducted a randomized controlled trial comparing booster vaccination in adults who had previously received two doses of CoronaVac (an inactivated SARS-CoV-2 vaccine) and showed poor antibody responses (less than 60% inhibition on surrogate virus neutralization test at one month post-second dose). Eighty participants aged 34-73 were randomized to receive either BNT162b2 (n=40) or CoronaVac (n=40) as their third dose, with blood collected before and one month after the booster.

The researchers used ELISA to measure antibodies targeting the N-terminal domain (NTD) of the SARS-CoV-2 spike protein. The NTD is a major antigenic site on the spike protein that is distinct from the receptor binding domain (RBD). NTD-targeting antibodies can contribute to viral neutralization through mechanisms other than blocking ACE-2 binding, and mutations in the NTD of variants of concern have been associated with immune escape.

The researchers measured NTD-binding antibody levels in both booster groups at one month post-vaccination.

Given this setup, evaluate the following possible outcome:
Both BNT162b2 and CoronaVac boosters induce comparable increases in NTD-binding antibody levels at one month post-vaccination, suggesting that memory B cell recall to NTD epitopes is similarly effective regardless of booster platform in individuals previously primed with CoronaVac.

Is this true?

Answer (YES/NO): NO